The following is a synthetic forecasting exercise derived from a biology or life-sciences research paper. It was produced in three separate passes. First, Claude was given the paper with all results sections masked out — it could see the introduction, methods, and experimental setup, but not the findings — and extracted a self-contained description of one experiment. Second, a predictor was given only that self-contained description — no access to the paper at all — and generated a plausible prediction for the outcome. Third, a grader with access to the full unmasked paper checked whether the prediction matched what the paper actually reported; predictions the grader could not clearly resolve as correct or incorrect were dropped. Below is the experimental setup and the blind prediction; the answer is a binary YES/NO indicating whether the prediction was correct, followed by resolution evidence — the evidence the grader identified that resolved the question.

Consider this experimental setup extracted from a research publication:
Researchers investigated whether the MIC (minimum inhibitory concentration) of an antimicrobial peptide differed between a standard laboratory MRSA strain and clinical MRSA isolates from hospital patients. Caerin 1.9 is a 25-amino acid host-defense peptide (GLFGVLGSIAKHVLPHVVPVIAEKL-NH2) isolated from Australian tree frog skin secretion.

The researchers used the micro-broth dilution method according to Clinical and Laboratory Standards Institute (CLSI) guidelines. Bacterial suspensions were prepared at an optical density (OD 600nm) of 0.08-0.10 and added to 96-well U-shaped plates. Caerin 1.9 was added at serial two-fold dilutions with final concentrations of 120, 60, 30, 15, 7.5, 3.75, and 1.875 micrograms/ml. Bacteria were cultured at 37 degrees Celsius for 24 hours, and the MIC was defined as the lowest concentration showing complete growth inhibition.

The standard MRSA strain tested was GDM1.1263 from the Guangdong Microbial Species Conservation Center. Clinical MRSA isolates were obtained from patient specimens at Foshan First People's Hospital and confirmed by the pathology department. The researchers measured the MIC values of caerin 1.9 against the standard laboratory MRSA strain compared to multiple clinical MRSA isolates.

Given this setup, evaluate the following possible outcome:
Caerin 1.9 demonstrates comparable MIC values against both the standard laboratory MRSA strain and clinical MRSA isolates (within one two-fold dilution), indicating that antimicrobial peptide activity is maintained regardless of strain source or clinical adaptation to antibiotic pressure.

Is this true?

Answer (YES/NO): YES